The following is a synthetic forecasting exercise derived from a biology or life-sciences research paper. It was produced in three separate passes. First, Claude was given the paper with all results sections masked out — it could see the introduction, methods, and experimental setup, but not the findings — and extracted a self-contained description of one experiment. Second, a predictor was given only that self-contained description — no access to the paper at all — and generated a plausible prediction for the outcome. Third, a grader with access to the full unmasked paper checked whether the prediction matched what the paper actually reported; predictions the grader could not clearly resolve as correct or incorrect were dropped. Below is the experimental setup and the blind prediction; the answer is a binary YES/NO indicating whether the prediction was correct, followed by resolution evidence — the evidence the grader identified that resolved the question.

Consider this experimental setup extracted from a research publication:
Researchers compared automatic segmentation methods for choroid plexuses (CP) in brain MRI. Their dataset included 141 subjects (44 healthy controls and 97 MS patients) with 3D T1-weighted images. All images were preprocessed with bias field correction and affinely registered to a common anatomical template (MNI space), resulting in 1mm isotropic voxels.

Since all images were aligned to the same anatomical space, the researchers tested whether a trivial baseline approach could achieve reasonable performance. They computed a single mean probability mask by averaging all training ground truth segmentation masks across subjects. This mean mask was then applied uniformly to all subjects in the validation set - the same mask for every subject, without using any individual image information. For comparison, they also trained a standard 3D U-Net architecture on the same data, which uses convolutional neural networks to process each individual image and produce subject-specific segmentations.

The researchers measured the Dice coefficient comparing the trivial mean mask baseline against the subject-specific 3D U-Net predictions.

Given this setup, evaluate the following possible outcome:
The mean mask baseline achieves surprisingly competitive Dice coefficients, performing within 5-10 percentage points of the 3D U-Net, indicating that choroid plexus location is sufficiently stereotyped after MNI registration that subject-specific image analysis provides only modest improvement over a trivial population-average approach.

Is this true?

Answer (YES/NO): NO